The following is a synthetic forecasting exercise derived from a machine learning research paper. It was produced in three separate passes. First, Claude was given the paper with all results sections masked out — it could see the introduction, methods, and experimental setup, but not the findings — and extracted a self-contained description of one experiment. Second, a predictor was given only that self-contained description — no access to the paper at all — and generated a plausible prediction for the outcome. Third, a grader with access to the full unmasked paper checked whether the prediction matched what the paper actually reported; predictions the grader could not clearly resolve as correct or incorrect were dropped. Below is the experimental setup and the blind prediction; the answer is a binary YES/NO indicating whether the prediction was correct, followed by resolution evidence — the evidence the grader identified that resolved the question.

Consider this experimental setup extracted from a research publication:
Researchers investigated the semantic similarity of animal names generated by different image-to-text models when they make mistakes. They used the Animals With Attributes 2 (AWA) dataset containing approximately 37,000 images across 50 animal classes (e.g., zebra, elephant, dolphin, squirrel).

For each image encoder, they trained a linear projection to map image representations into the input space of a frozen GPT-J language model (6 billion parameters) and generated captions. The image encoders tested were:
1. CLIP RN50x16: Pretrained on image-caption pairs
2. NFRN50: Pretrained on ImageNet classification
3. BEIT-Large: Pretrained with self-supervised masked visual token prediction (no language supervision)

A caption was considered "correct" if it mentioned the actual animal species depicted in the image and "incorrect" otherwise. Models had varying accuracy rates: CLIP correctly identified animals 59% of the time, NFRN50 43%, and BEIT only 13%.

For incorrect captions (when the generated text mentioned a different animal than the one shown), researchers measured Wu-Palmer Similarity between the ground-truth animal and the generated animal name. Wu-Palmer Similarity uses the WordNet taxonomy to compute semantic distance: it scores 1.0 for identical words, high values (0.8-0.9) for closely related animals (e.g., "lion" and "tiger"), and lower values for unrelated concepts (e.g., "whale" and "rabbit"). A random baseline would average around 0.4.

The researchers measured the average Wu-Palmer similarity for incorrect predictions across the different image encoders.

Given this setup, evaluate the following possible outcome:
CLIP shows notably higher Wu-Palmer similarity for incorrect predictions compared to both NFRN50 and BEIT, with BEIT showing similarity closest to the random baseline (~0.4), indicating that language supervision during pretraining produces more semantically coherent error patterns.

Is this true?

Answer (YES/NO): NO